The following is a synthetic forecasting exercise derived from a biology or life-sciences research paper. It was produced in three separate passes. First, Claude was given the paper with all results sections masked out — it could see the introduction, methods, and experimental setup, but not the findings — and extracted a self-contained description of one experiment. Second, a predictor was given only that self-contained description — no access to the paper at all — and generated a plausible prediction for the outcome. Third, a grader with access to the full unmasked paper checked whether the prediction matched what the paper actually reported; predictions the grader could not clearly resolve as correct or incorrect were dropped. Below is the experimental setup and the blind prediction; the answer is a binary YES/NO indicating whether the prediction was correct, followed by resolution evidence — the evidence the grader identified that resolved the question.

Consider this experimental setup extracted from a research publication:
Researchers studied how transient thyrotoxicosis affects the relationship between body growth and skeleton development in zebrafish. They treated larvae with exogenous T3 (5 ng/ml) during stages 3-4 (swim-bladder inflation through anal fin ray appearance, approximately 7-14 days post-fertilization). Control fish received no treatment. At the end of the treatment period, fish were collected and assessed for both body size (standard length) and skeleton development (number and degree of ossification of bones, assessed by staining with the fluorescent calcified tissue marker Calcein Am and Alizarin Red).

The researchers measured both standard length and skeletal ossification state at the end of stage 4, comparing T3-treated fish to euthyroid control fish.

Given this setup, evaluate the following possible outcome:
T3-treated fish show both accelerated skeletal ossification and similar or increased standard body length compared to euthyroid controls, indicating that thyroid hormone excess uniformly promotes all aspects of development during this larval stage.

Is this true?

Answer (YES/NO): NO